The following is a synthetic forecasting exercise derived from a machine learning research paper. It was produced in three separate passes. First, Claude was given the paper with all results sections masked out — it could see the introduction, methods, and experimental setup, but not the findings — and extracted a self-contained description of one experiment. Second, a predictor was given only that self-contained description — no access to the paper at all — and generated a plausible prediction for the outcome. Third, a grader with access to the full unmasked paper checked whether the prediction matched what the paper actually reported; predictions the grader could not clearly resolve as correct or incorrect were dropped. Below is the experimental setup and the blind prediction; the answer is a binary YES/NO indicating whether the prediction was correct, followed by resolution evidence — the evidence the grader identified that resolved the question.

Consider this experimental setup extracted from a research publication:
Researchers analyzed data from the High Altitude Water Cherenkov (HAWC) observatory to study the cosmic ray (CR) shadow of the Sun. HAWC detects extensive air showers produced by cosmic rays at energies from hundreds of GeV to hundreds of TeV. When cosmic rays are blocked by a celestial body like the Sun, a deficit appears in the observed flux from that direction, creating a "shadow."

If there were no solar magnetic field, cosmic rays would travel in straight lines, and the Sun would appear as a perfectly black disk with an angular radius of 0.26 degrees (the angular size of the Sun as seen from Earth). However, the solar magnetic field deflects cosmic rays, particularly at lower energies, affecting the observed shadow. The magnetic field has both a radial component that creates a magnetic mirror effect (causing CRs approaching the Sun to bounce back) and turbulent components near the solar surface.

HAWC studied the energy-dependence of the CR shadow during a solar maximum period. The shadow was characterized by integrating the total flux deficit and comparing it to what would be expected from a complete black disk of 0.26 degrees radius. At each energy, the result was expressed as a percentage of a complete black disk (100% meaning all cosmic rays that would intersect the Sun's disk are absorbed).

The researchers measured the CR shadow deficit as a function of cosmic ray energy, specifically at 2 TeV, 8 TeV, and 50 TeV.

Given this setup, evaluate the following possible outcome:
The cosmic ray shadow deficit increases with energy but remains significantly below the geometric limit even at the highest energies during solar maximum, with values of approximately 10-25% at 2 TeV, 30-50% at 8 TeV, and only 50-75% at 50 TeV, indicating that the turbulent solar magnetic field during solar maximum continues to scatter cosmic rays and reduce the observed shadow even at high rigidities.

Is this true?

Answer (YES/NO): NO